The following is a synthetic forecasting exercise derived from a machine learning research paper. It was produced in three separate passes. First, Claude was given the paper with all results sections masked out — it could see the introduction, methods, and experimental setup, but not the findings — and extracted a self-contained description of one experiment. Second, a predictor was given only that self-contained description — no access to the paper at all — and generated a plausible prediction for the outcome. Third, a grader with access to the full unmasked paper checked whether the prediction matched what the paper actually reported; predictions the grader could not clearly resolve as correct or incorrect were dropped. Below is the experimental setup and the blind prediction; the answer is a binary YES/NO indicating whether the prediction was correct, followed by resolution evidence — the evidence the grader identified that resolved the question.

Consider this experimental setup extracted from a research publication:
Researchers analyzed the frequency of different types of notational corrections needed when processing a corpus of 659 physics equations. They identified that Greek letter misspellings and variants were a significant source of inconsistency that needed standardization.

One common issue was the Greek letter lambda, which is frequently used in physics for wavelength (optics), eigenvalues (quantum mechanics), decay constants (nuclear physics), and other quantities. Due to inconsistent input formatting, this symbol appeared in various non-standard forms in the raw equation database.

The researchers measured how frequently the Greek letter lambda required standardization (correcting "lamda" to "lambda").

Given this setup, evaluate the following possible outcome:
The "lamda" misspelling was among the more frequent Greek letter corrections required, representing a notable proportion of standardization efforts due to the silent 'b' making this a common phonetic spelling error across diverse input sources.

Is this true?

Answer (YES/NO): YES